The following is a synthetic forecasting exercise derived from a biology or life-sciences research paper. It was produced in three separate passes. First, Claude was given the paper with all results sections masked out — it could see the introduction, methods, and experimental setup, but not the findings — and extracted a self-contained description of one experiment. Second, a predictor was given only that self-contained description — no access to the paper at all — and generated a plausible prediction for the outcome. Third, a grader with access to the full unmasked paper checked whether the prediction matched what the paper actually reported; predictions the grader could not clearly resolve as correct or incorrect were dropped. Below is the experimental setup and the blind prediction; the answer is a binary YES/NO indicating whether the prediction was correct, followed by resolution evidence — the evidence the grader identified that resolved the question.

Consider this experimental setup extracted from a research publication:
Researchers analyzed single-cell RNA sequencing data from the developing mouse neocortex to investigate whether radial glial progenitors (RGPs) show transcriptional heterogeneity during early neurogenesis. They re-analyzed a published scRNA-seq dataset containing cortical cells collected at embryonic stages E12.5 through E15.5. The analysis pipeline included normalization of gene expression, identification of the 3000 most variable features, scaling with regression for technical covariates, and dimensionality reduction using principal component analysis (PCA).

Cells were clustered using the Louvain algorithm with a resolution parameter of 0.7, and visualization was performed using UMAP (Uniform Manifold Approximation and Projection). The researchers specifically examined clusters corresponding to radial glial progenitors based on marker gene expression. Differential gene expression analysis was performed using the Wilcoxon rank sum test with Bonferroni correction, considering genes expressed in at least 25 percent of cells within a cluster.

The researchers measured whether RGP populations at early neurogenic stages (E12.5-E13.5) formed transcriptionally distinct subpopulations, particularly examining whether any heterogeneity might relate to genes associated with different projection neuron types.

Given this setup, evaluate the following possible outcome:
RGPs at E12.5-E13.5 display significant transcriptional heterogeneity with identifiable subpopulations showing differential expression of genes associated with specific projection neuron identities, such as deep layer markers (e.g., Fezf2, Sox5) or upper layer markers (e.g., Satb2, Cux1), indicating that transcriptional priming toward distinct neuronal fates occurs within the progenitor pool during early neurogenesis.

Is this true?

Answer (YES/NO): YES